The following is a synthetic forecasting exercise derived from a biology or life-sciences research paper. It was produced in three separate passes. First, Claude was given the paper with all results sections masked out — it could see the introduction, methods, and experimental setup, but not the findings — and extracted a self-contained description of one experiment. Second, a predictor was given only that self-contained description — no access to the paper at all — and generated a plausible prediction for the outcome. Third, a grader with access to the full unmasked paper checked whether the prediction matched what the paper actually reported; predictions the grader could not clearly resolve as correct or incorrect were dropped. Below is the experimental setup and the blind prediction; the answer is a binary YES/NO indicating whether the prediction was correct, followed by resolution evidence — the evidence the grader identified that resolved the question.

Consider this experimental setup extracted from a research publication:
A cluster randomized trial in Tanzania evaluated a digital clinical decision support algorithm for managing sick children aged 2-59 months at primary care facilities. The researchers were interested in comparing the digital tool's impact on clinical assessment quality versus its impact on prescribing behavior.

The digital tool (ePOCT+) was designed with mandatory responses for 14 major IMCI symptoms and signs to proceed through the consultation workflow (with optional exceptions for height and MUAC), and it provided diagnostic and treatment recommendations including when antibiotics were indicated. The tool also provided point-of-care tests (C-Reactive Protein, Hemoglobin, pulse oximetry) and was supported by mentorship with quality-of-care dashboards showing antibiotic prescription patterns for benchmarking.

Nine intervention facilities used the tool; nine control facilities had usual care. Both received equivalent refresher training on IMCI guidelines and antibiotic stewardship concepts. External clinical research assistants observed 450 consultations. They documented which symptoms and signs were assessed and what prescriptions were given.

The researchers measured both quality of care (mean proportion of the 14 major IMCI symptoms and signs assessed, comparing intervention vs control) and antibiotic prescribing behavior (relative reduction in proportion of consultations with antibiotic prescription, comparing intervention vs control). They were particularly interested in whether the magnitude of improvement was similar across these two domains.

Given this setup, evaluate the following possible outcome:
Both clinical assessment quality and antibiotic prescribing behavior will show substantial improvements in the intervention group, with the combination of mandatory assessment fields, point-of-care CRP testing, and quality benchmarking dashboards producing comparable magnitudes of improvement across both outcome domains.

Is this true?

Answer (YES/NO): NO